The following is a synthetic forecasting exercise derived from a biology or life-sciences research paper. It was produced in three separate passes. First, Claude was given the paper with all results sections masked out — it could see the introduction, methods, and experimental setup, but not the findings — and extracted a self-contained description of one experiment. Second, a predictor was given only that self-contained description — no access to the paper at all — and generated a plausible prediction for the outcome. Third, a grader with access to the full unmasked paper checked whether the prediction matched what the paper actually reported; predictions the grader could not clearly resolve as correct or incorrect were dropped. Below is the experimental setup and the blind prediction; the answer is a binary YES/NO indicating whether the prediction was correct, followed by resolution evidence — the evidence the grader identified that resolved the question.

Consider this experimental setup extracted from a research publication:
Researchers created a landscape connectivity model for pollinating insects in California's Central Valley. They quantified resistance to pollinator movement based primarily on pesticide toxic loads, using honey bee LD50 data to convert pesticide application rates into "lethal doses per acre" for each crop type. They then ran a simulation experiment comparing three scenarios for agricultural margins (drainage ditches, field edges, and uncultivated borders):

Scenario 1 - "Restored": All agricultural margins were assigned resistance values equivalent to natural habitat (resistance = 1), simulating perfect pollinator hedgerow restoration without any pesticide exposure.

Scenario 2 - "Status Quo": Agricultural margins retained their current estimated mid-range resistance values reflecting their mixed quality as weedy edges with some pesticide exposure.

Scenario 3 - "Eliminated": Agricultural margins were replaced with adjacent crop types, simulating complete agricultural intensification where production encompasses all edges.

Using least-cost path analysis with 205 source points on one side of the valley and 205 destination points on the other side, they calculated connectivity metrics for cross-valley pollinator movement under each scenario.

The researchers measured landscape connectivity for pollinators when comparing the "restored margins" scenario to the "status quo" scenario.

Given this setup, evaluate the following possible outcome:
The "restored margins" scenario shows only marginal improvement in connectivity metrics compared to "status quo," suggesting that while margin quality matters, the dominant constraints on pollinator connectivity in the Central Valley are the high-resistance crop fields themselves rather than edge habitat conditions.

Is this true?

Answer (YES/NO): NO